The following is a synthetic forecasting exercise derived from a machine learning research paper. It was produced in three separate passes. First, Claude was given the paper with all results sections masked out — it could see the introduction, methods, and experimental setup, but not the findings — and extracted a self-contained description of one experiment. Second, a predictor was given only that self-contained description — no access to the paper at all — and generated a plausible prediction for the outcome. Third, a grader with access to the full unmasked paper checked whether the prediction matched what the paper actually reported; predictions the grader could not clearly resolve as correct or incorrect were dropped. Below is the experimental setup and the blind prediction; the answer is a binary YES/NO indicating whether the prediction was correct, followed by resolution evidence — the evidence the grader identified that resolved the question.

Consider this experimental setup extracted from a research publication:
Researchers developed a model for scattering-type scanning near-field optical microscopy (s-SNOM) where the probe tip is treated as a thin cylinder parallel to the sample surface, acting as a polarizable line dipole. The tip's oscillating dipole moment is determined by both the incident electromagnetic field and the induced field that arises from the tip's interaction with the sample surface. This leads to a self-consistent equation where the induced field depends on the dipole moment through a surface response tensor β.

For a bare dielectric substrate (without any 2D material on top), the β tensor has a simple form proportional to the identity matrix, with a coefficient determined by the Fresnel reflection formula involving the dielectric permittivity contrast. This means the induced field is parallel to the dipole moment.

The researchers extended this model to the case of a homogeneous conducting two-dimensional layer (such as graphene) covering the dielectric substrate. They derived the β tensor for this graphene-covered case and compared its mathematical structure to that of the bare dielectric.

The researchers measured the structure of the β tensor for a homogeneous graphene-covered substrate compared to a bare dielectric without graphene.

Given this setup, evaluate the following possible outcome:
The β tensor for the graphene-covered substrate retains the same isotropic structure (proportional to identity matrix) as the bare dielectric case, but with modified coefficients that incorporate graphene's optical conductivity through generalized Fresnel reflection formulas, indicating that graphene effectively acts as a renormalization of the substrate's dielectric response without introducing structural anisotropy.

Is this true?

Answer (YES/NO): YES